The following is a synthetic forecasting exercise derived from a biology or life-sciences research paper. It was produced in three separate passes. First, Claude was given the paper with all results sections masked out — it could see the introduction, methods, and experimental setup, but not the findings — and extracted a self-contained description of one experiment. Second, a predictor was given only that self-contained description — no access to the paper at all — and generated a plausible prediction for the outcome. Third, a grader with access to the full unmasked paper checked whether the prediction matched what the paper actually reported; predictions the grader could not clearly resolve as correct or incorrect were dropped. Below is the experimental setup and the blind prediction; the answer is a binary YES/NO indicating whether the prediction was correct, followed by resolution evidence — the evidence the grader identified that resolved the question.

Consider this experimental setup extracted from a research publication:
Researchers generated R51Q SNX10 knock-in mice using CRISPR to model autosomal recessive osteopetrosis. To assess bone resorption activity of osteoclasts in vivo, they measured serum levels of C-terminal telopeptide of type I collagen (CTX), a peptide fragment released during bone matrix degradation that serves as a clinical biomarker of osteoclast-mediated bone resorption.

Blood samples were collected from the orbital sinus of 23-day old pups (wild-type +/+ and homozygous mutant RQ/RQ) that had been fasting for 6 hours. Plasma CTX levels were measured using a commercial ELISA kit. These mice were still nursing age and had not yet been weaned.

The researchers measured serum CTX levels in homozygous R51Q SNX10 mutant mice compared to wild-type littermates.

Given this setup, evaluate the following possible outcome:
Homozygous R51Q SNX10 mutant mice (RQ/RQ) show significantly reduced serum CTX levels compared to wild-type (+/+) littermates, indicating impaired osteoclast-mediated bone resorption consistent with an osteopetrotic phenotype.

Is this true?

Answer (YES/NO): NO